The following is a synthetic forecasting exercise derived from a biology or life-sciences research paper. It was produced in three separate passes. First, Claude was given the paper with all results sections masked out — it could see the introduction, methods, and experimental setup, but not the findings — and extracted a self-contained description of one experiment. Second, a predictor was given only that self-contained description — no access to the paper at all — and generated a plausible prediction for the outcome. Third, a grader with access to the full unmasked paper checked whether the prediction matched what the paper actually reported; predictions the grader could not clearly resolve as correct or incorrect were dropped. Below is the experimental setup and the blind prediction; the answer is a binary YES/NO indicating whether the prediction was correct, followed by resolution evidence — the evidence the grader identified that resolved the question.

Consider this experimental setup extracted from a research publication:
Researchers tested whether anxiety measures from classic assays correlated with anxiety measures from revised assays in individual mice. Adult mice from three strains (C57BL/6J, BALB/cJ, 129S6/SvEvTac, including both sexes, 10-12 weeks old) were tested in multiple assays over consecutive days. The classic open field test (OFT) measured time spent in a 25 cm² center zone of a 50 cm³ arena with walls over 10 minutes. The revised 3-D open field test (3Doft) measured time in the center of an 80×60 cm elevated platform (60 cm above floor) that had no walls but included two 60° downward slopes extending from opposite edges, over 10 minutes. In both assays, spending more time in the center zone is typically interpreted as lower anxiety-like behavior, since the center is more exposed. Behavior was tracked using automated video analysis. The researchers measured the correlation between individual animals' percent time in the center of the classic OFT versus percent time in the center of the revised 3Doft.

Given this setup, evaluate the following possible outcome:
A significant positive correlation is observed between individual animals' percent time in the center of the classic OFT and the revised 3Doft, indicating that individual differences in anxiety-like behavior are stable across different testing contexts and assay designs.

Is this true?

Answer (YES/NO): NO